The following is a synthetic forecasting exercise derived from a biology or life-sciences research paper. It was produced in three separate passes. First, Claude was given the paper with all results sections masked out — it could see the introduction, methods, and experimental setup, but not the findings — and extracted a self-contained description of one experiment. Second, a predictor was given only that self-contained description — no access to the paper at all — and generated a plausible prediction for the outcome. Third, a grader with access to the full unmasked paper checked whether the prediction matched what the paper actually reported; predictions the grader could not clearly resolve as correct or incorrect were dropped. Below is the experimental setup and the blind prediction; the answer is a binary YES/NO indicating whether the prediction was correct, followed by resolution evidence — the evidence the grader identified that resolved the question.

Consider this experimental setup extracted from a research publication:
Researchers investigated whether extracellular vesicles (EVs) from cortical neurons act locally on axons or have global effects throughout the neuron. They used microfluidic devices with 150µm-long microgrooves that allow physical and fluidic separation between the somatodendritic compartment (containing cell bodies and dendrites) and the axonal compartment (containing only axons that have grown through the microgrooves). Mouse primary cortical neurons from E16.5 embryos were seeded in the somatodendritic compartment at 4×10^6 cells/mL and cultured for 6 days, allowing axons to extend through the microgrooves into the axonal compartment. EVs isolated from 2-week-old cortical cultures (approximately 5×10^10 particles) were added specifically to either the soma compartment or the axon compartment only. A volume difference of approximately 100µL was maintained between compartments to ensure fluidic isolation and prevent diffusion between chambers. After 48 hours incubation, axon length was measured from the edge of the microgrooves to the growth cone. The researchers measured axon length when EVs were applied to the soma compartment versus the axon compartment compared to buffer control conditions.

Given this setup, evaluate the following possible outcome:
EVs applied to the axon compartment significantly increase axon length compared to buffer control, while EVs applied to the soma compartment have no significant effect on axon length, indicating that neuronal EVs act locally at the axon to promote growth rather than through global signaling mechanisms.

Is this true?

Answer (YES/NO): YES